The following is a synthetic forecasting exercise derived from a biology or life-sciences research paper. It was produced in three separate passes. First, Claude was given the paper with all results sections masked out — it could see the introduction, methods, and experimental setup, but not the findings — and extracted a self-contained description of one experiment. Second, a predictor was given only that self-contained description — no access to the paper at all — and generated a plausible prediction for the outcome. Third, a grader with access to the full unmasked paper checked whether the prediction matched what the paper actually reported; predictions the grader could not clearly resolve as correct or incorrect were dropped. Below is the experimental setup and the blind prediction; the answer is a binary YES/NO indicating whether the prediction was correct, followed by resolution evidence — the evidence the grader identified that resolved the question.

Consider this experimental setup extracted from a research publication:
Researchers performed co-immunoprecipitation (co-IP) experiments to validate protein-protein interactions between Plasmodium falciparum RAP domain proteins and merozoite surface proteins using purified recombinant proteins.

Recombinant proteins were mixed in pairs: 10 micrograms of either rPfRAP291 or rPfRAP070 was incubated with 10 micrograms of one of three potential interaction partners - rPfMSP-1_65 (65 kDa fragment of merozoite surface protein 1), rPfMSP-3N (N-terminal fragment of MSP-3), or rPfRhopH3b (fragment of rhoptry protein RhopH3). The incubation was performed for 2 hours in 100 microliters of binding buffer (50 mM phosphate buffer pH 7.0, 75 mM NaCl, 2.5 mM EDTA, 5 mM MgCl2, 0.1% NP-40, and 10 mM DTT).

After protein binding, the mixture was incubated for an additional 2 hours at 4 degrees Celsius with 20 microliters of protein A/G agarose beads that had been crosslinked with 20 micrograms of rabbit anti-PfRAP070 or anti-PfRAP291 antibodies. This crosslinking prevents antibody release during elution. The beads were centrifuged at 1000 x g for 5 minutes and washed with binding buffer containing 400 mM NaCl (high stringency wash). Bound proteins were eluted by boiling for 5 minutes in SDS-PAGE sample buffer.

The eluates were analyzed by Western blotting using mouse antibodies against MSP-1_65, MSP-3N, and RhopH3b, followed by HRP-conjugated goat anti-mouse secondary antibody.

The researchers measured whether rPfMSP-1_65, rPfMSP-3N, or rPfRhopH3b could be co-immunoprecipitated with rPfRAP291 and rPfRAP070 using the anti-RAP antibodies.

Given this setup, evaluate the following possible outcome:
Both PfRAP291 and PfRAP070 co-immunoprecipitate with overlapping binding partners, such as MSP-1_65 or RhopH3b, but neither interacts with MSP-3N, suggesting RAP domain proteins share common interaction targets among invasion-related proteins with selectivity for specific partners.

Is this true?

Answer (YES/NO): NO